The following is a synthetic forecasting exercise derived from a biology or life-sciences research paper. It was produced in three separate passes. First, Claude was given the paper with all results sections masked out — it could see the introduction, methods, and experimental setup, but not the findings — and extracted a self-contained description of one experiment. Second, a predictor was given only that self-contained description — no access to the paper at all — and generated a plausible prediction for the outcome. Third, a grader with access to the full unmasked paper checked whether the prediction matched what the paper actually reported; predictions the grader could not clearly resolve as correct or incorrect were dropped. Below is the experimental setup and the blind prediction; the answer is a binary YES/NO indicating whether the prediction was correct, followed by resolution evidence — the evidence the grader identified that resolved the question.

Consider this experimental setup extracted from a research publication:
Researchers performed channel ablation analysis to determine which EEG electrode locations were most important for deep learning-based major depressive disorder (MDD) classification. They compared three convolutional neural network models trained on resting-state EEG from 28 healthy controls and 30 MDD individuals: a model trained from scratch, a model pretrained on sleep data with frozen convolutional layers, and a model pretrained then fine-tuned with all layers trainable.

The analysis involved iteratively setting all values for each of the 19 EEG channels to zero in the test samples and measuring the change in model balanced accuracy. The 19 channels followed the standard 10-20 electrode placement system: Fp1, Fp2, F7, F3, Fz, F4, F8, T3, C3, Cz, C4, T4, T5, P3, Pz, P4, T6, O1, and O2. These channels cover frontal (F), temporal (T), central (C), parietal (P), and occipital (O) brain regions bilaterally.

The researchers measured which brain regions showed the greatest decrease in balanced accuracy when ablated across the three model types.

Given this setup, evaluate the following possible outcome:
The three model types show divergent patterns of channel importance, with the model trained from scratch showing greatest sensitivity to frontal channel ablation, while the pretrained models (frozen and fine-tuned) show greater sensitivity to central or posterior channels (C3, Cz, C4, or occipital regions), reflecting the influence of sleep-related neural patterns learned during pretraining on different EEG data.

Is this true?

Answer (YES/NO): NO